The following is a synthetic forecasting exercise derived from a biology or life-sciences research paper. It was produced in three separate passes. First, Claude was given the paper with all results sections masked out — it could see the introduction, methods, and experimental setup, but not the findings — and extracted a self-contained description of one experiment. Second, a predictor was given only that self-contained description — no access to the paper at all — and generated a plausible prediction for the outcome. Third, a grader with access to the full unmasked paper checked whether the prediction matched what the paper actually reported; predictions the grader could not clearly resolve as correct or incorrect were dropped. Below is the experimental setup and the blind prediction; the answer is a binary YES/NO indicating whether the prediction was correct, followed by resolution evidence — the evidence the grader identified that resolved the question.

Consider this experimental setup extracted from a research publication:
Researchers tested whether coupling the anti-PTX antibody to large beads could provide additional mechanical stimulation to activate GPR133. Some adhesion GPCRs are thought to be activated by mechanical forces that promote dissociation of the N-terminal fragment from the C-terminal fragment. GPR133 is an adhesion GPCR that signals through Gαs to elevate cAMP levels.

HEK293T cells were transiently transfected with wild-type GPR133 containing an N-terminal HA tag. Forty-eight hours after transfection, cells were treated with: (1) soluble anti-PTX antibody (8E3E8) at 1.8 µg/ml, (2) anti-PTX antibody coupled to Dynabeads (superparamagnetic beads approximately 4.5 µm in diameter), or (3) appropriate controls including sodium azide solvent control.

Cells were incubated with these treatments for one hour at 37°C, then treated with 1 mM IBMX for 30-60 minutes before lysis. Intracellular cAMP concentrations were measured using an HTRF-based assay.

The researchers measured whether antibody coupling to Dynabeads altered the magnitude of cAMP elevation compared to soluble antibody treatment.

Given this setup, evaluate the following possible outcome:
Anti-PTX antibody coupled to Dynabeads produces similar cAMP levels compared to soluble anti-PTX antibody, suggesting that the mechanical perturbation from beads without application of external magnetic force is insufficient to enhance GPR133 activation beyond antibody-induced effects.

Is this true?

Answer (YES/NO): NO